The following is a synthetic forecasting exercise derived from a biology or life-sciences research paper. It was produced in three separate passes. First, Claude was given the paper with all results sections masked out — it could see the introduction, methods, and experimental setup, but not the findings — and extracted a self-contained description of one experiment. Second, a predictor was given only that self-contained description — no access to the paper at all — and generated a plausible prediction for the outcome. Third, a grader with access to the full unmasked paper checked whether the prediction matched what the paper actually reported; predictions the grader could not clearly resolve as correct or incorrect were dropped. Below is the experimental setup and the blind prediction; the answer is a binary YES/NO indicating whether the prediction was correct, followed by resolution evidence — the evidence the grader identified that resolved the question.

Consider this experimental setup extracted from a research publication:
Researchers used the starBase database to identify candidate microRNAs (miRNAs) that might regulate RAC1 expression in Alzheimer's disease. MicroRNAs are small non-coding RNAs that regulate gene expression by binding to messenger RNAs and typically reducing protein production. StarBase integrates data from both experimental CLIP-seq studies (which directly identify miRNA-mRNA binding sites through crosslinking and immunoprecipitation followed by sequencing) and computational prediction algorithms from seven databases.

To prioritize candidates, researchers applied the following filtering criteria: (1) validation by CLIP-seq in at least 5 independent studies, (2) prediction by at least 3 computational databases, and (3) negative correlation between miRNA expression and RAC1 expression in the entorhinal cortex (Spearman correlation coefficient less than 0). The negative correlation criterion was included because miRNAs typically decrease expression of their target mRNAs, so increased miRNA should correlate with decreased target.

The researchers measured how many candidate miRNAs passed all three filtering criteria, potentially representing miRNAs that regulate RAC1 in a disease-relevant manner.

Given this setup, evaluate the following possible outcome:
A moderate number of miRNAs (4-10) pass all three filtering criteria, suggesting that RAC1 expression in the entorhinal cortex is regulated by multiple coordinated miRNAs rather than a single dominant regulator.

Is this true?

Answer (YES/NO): YES